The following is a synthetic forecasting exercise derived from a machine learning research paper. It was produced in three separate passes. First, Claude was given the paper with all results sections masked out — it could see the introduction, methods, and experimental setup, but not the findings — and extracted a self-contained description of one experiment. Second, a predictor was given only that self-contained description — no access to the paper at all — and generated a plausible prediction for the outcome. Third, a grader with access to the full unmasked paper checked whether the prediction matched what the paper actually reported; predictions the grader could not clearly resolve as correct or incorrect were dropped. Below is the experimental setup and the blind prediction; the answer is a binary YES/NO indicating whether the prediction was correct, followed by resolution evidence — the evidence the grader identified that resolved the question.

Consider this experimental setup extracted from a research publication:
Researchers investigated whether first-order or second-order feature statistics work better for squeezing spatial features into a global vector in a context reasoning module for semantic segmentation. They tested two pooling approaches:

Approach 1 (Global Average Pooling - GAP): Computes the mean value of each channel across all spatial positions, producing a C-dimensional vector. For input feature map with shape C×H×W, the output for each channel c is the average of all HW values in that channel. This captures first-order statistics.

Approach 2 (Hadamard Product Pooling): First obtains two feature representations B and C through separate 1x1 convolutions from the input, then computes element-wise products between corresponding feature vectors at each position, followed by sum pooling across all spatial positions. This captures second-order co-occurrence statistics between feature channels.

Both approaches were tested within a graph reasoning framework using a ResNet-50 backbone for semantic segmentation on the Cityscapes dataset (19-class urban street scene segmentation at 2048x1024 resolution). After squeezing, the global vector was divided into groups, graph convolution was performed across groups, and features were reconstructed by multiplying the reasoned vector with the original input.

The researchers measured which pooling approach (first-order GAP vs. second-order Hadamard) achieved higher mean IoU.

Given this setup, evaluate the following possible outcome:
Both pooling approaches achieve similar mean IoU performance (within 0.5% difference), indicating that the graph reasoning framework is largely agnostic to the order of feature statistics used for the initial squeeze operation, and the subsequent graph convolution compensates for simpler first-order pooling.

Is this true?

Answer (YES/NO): NO